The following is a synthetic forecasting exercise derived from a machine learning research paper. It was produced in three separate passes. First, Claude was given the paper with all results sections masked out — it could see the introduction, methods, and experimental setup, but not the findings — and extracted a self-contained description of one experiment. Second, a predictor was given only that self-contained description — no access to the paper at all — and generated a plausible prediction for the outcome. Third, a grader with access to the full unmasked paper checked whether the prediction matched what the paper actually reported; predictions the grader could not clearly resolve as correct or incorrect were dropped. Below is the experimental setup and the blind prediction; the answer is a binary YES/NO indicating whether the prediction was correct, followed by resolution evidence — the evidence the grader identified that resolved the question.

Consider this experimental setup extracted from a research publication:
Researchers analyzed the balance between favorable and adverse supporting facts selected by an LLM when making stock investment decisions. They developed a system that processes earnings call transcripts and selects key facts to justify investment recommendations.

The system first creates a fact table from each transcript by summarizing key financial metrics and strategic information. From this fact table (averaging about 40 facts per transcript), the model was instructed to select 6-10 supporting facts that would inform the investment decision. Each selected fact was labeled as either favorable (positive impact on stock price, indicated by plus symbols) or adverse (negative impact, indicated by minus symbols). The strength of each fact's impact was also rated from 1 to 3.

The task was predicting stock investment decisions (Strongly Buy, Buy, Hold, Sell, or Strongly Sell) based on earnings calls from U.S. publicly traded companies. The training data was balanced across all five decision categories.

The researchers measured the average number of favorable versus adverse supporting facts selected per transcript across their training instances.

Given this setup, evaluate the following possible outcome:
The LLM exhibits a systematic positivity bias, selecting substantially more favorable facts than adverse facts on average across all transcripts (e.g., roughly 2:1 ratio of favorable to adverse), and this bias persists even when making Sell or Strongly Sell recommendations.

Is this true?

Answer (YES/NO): NO